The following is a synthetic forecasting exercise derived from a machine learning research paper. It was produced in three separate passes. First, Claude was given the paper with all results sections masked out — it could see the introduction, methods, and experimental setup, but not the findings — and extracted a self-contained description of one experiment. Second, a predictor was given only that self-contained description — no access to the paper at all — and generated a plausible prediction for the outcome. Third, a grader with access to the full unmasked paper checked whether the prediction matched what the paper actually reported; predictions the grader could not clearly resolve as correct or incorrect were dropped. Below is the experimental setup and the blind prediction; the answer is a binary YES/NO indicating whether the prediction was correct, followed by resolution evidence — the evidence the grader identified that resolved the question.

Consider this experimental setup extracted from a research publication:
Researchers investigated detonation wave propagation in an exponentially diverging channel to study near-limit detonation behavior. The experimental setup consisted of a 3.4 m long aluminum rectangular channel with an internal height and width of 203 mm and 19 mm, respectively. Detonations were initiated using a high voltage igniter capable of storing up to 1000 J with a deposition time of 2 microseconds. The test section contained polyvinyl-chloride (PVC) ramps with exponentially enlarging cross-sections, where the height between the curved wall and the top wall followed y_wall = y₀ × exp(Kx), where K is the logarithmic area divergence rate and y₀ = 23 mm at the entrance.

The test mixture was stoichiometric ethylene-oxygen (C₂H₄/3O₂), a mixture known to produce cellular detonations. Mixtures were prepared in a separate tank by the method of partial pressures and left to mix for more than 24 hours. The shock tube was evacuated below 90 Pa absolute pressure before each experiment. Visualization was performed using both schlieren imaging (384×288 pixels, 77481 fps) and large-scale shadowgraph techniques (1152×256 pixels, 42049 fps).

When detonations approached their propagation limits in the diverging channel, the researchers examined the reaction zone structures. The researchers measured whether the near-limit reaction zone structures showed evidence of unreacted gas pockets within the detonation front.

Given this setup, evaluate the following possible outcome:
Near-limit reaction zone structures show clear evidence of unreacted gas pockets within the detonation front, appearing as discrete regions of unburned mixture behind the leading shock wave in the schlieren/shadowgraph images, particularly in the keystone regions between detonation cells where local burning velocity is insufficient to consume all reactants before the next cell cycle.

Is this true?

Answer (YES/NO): YES